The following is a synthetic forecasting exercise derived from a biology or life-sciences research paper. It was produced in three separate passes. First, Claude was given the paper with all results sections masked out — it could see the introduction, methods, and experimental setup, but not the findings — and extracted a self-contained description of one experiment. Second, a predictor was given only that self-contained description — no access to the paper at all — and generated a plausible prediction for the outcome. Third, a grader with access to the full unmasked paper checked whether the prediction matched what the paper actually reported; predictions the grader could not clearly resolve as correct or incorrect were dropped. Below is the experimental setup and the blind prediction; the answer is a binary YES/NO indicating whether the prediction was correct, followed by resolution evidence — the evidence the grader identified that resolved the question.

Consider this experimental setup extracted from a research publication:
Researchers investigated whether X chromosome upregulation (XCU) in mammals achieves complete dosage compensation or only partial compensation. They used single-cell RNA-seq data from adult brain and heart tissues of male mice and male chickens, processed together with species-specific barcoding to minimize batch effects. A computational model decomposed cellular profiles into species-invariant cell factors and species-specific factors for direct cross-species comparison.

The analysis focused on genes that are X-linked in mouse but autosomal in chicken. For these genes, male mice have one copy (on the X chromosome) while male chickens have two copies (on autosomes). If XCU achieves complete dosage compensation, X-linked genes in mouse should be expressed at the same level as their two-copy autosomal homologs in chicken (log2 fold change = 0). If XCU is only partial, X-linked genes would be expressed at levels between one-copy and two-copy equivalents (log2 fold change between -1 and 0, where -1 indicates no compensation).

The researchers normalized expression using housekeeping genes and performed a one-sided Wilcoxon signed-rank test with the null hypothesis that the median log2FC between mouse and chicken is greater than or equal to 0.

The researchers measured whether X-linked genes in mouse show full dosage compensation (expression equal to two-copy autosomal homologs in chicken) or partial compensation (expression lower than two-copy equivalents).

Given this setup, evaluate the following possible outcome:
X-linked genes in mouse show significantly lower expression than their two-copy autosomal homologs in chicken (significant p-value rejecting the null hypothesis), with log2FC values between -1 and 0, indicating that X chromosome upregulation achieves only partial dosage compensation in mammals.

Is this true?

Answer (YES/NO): YES